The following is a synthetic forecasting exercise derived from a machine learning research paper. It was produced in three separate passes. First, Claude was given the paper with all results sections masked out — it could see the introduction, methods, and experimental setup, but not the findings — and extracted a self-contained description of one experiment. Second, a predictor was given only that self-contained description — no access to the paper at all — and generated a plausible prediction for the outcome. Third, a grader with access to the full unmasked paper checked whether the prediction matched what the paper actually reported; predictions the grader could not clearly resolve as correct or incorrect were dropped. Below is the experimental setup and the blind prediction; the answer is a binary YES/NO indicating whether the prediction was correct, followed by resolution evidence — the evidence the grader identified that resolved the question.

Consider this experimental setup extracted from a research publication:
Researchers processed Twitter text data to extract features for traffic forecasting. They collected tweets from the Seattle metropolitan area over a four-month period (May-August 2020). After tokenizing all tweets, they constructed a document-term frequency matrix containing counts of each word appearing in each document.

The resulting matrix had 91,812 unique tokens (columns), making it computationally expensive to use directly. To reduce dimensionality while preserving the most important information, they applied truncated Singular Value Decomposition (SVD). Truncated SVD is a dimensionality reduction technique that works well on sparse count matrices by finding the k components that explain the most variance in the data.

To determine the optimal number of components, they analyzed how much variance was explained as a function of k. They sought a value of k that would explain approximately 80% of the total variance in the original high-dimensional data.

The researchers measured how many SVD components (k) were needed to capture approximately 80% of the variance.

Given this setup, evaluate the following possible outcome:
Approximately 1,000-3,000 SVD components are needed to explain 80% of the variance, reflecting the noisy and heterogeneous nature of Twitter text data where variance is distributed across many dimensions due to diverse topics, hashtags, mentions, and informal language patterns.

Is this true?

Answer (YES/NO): NO